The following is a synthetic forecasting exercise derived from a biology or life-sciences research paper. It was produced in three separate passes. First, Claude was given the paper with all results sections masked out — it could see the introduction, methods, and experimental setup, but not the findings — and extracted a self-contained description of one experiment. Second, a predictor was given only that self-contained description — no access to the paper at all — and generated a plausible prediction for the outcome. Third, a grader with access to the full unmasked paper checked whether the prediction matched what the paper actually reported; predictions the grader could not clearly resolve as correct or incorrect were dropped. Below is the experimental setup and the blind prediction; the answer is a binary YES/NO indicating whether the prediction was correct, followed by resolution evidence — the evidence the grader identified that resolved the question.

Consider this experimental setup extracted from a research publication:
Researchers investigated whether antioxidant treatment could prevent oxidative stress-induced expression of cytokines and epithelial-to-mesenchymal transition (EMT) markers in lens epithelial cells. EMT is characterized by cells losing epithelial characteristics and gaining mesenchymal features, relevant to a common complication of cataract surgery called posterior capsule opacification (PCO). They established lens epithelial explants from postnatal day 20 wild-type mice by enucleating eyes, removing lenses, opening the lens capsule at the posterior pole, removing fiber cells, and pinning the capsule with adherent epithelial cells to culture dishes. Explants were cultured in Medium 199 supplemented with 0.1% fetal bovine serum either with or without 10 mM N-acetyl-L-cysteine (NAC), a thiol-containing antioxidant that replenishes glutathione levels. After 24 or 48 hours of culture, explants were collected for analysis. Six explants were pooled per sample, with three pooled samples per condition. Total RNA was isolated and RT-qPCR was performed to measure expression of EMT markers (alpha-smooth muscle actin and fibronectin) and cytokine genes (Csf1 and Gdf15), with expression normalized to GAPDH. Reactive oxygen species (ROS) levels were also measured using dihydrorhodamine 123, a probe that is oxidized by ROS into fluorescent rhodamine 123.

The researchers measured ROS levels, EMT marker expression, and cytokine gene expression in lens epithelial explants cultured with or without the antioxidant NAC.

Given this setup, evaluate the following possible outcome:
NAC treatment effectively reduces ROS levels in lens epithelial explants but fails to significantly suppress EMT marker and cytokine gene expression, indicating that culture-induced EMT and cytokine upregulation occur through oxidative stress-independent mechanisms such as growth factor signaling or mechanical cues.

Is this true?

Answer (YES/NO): NO